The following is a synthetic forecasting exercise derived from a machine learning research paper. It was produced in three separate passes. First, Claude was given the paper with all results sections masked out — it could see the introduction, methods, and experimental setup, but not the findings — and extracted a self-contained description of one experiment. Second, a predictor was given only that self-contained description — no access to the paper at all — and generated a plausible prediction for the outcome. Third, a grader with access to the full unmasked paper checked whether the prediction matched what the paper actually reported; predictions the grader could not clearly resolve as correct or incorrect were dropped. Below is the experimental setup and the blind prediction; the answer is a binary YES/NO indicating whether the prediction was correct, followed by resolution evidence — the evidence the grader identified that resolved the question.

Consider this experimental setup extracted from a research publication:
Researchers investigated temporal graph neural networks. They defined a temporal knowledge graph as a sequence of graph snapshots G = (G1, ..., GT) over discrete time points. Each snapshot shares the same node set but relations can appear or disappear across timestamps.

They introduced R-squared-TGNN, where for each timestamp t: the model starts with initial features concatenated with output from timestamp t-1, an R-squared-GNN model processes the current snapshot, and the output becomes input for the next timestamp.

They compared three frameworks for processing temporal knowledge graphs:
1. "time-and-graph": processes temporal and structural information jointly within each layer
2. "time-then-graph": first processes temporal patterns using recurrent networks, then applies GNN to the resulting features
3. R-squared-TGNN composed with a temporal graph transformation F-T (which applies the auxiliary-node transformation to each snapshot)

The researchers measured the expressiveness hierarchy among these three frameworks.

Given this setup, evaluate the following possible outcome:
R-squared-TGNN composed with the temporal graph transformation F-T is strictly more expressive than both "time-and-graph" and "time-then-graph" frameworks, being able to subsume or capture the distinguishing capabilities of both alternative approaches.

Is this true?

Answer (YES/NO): NO